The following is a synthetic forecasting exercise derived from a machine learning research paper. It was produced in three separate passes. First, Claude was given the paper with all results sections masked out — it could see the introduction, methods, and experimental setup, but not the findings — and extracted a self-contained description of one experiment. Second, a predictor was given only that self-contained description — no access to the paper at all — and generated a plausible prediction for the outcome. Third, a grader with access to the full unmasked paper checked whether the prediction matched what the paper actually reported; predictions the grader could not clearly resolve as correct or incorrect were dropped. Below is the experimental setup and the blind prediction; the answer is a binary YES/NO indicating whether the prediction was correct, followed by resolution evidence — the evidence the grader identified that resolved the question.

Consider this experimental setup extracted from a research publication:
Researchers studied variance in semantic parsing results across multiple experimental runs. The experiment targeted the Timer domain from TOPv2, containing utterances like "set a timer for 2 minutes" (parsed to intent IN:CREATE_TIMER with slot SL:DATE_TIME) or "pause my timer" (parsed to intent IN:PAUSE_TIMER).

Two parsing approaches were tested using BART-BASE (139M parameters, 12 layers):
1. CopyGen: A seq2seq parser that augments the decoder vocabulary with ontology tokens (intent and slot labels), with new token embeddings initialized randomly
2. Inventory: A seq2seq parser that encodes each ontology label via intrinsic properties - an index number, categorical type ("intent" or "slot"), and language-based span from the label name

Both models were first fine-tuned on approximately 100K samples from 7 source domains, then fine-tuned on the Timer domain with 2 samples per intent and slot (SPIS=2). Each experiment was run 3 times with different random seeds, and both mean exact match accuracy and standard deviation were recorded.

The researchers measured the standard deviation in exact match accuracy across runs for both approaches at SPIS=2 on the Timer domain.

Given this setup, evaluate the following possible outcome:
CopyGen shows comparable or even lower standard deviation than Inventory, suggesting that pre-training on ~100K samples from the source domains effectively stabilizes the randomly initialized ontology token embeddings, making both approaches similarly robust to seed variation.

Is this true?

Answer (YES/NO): NO